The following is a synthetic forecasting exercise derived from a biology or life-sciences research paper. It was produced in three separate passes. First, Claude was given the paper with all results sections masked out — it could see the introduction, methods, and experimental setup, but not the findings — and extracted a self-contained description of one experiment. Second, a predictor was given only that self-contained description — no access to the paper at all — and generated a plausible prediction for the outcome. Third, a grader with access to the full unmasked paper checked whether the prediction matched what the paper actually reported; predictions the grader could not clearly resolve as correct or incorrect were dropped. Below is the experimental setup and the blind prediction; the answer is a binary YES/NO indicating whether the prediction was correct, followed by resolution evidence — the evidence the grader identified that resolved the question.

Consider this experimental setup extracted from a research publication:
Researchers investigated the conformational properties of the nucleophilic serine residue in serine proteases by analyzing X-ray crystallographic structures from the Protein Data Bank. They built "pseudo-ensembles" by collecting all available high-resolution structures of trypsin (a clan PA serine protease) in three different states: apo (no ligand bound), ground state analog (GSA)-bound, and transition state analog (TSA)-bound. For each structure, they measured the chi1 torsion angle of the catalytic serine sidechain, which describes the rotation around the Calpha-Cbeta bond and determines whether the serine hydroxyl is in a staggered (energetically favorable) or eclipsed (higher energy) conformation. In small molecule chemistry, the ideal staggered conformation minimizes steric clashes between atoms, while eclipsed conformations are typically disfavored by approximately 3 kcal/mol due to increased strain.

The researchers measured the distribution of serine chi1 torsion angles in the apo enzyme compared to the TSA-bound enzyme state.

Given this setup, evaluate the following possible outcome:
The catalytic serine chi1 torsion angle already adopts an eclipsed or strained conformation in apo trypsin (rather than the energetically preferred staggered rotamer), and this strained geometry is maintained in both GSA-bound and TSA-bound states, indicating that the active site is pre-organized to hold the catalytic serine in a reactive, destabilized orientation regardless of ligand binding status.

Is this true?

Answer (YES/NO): NO